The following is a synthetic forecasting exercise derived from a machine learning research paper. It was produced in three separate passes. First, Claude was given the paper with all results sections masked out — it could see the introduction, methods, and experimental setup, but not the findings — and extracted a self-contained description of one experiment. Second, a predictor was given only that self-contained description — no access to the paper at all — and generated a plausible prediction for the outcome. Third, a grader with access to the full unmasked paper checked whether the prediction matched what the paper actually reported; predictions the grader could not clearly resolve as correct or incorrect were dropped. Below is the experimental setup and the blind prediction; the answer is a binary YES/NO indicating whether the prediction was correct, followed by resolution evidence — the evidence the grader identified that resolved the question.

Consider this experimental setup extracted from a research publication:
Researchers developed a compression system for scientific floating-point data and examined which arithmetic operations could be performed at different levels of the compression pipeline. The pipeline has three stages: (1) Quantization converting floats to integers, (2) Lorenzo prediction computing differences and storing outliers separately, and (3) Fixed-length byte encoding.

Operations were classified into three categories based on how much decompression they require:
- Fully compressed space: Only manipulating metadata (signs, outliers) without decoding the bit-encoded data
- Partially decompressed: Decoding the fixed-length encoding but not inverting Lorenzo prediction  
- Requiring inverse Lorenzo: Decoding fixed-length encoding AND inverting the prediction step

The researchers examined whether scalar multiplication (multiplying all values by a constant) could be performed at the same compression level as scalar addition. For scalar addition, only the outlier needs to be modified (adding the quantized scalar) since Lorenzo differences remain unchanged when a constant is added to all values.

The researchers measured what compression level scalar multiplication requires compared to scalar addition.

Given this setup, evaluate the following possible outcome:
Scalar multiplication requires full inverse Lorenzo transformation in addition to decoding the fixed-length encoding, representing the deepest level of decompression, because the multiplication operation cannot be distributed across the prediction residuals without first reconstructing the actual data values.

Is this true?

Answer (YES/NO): YES